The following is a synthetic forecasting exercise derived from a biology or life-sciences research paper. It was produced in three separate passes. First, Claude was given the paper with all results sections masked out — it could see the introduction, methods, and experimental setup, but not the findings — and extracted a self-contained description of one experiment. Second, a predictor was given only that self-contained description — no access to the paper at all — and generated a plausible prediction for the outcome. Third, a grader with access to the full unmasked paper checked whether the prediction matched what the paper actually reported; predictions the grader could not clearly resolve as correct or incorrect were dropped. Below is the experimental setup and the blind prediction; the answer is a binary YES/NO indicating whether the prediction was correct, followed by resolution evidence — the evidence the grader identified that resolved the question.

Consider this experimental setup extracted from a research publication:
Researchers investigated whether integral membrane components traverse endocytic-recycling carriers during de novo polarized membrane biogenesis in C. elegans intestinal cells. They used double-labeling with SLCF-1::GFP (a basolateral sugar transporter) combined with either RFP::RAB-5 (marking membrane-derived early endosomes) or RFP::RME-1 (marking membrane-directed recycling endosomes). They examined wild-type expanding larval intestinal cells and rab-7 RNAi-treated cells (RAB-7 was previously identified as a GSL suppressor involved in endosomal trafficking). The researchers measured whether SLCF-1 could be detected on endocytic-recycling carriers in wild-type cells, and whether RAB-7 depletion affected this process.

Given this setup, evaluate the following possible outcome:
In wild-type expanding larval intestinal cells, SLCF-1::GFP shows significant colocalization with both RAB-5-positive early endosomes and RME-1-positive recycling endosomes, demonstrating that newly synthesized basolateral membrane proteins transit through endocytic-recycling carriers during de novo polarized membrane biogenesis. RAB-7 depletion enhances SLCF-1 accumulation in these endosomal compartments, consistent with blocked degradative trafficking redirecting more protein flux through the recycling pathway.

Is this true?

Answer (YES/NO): NO